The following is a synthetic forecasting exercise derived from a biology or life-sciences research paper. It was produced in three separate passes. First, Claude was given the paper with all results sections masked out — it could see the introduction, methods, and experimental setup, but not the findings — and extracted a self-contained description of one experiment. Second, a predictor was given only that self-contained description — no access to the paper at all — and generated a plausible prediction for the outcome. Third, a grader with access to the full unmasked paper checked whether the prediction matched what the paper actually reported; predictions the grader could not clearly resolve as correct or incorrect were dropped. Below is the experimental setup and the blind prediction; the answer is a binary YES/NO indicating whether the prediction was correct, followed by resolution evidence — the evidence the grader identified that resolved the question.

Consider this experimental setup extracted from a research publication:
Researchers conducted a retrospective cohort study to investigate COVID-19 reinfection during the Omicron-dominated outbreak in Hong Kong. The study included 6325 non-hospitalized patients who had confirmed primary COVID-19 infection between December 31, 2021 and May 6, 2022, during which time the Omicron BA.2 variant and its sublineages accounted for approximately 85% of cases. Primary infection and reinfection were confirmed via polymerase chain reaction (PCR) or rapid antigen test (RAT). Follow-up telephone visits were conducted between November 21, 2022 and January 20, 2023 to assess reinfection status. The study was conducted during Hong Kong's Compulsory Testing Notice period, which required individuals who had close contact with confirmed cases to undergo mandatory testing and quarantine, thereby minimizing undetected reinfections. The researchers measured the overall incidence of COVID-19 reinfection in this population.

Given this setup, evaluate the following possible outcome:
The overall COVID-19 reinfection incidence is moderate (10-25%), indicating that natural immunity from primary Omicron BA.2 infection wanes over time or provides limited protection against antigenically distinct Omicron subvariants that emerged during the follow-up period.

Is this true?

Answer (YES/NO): NO